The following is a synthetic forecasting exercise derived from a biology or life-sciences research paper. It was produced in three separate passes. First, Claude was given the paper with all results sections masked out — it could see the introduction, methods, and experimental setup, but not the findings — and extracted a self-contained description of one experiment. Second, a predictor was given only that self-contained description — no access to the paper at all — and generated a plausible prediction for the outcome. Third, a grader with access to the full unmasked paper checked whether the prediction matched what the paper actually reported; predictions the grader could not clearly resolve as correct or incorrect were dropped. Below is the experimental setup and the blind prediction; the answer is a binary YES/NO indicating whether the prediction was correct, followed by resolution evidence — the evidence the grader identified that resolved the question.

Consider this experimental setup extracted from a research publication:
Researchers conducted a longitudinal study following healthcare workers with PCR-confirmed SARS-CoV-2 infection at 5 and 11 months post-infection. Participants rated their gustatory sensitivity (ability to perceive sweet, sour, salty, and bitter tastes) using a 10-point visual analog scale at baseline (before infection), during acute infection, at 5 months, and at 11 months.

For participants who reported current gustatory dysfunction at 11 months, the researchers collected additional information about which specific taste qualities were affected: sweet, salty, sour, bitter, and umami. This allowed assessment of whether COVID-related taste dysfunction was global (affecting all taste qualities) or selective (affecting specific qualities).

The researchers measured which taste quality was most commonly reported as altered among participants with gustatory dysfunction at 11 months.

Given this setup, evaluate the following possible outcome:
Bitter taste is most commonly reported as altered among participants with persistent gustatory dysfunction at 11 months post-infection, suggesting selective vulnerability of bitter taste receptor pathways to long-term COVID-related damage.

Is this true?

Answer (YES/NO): YES